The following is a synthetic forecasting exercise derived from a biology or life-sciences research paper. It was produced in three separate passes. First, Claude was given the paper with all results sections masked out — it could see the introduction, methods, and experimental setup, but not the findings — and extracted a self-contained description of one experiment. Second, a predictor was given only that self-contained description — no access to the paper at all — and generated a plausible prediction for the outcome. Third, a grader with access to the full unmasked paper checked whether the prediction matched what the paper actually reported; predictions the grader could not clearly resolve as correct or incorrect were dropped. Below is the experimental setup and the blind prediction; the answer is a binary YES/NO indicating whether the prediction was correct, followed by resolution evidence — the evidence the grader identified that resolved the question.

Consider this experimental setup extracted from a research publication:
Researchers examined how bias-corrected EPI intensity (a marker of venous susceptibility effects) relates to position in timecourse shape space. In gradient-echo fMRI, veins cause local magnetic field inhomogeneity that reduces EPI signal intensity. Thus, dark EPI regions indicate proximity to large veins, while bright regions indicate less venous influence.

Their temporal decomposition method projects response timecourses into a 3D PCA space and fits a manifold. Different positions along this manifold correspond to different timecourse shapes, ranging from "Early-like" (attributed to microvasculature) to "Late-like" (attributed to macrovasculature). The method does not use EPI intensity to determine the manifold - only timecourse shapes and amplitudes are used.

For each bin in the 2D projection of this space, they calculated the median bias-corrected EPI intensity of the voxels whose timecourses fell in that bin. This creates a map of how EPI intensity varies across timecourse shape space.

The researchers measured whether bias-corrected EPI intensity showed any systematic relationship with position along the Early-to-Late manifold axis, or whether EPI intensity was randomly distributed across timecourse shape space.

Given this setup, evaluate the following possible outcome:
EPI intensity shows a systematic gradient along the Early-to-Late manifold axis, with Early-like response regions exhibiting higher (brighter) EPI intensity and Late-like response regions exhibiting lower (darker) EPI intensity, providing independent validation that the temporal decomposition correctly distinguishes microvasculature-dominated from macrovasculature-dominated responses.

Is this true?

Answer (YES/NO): YES